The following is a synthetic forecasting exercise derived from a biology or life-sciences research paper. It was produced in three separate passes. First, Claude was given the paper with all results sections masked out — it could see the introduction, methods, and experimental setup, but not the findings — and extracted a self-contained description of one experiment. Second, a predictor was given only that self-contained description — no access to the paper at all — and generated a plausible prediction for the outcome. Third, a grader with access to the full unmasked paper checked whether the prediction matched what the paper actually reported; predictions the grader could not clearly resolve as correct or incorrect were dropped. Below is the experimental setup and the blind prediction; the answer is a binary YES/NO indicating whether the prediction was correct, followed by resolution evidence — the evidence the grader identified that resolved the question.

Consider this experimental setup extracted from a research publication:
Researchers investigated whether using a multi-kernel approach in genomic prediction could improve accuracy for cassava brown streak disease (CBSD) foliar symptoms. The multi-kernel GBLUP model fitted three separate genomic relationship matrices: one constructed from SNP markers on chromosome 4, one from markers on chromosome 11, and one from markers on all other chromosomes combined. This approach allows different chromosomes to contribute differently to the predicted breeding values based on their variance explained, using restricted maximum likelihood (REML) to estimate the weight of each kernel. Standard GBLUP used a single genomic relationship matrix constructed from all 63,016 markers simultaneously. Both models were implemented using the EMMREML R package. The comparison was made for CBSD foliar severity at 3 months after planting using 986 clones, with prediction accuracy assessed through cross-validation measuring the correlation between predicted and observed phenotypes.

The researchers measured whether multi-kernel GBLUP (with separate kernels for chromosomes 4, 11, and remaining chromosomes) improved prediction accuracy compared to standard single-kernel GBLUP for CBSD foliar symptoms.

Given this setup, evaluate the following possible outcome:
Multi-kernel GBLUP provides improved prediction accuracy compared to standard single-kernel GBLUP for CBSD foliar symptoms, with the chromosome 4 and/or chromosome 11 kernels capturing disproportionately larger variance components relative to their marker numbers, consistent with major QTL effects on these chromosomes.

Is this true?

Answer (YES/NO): NO